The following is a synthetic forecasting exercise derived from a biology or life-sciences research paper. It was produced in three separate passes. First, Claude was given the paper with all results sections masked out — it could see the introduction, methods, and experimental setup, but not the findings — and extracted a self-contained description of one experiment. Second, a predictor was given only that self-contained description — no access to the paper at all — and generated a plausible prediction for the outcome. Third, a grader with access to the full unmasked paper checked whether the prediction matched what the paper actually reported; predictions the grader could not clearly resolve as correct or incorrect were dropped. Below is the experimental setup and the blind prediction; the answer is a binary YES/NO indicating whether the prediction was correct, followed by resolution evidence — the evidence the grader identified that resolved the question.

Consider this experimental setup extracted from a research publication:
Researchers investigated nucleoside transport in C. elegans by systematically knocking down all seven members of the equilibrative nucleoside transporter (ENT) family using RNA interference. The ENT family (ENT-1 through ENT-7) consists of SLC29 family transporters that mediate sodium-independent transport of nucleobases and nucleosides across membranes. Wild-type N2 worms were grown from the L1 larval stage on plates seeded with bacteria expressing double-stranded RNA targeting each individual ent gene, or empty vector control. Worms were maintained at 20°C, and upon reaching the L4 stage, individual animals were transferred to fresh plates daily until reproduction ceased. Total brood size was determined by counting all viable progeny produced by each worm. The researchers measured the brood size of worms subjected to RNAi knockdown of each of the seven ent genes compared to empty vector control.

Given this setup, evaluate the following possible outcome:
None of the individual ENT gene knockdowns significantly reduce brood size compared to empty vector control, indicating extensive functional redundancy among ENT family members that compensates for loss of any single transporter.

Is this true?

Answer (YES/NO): NO